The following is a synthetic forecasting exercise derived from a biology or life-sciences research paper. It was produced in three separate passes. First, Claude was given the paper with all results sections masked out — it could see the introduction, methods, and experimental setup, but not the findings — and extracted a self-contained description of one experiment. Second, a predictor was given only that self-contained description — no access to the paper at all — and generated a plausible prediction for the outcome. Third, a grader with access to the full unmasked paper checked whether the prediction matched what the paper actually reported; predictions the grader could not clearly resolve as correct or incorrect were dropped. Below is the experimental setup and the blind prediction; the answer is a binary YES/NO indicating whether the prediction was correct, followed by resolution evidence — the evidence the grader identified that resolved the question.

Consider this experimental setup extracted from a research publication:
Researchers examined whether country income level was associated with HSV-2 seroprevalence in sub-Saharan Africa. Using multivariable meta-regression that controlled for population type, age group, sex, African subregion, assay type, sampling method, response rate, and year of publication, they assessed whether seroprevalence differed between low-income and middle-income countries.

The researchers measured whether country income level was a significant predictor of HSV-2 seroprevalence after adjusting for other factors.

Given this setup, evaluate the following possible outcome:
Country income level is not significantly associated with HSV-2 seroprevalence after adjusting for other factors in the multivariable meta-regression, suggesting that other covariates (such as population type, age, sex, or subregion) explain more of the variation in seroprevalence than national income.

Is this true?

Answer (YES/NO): YES